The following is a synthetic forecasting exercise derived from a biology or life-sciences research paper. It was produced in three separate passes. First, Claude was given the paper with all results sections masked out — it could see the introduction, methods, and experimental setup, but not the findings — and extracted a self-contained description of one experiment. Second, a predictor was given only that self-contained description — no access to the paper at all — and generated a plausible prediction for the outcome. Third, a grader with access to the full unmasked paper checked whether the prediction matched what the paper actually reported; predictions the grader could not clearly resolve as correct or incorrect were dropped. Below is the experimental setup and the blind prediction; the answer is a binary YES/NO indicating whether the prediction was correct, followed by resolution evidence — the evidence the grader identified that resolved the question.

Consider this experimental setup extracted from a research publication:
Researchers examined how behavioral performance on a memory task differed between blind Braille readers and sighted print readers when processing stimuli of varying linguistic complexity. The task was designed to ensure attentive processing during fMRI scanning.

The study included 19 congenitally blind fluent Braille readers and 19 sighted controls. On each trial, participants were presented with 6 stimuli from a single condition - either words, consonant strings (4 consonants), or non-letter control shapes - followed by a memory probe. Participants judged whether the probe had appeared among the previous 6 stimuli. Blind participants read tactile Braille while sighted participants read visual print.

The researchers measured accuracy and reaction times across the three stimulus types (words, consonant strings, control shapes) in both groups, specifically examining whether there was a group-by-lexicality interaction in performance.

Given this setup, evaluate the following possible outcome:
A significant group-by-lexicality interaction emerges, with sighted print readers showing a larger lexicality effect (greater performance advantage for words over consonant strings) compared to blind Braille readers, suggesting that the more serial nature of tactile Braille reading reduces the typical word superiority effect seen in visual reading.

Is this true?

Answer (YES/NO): YES